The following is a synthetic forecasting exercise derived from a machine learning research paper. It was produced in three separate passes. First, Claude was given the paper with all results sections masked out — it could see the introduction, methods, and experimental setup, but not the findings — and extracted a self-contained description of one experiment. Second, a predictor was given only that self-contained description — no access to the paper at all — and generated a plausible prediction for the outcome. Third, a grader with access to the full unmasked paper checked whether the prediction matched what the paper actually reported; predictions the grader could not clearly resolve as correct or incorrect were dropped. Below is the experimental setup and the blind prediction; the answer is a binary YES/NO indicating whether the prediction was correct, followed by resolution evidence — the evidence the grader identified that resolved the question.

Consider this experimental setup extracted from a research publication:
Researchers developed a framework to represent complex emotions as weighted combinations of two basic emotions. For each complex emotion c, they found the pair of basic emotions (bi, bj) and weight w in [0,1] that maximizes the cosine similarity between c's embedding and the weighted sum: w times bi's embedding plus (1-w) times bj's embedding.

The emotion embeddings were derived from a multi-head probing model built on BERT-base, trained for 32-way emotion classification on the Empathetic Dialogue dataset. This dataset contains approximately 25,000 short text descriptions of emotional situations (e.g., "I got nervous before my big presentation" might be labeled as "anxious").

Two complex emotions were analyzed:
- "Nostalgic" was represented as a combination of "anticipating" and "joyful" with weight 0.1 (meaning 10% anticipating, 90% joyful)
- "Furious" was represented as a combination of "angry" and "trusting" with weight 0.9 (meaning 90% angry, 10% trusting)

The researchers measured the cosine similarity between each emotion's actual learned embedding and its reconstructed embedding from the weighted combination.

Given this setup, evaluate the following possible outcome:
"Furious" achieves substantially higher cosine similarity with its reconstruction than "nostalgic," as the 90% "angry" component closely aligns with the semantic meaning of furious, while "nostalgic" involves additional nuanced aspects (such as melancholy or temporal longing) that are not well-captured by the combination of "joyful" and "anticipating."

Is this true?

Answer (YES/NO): YES